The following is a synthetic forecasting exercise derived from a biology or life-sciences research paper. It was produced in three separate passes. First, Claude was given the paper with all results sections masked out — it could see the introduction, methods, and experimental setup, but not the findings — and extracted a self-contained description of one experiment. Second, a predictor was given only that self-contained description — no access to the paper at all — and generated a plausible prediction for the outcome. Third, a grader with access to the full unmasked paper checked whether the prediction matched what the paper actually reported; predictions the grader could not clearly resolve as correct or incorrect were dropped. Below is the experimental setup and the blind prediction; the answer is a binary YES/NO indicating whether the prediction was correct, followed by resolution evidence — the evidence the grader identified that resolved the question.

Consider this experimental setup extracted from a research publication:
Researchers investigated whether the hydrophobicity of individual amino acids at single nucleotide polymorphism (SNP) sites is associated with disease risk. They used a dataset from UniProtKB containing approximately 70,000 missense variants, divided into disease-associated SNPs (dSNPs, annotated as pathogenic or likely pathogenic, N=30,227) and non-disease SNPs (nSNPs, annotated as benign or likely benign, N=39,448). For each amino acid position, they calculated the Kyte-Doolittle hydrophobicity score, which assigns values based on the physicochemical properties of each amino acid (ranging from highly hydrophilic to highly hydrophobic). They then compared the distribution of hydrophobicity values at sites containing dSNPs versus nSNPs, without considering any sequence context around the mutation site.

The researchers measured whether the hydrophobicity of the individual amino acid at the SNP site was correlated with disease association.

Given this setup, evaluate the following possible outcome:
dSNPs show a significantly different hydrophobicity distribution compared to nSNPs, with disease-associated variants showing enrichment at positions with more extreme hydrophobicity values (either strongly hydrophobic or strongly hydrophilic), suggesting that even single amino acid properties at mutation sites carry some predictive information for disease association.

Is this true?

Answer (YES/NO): NO